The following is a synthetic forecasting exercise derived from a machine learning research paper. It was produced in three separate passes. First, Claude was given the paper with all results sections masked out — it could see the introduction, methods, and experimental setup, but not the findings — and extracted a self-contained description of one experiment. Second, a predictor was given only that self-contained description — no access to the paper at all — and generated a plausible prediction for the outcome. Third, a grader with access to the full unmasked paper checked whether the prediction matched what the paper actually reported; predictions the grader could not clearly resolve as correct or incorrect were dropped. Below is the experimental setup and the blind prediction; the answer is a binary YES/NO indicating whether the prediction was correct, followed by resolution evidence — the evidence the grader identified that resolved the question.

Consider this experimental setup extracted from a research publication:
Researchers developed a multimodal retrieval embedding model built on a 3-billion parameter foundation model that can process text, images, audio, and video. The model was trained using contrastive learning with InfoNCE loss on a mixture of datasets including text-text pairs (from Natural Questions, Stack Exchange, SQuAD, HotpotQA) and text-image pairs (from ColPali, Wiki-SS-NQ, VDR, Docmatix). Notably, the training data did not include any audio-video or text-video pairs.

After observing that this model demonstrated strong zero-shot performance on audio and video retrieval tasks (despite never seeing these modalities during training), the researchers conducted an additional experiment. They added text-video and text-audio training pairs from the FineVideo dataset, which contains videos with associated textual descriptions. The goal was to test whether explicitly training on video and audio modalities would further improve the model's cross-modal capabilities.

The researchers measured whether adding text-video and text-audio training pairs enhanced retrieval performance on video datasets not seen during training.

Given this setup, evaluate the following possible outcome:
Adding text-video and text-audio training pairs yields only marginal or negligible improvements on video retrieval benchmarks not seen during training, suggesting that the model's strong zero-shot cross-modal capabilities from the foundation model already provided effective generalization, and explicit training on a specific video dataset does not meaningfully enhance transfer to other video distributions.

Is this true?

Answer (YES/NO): YES